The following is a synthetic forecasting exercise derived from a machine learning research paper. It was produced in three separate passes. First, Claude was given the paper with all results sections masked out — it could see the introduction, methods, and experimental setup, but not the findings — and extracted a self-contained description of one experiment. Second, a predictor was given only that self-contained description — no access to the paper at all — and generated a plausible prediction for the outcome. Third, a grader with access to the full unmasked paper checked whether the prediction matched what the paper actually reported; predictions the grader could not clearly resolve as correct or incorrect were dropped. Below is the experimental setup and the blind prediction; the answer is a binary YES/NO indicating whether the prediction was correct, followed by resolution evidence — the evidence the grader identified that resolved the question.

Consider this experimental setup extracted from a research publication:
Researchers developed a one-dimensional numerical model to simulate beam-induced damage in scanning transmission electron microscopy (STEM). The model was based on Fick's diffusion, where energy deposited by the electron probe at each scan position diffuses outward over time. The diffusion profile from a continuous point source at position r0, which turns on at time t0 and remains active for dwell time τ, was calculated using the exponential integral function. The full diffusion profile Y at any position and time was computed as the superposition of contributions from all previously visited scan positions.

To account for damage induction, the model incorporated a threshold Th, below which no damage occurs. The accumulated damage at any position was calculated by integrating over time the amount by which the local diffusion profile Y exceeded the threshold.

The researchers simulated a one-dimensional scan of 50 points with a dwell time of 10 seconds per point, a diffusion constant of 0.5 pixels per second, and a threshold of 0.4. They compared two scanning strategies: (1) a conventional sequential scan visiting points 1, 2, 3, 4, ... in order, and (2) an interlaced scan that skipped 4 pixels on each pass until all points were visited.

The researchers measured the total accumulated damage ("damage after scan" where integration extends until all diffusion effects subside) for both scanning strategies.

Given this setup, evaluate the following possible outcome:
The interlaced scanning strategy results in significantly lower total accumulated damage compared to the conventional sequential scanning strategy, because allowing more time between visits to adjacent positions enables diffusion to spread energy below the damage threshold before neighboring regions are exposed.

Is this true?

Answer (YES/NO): YES